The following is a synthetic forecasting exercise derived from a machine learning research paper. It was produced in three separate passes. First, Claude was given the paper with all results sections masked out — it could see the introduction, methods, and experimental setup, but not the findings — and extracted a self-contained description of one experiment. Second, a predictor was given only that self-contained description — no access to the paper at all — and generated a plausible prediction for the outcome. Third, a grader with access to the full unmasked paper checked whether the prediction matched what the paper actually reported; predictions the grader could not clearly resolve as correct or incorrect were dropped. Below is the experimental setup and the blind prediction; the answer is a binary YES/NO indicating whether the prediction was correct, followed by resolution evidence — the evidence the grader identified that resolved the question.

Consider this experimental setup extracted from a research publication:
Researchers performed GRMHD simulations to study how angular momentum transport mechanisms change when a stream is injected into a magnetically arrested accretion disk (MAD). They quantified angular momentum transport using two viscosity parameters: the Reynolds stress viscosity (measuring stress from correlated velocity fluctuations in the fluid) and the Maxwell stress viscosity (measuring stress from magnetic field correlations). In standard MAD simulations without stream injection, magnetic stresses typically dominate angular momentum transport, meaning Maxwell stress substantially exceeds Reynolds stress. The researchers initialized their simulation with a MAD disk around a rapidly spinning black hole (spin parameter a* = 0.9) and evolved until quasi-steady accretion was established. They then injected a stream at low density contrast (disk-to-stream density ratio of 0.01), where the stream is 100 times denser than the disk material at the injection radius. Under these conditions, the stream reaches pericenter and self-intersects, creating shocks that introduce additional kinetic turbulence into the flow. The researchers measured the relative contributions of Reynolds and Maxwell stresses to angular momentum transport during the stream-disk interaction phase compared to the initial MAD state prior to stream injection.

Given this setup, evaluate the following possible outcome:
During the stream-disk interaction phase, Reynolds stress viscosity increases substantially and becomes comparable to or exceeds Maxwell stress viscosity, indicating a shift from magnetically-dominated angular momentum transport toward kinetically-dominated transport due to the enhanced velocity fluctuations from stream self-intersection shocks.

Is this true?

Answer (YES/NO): NO